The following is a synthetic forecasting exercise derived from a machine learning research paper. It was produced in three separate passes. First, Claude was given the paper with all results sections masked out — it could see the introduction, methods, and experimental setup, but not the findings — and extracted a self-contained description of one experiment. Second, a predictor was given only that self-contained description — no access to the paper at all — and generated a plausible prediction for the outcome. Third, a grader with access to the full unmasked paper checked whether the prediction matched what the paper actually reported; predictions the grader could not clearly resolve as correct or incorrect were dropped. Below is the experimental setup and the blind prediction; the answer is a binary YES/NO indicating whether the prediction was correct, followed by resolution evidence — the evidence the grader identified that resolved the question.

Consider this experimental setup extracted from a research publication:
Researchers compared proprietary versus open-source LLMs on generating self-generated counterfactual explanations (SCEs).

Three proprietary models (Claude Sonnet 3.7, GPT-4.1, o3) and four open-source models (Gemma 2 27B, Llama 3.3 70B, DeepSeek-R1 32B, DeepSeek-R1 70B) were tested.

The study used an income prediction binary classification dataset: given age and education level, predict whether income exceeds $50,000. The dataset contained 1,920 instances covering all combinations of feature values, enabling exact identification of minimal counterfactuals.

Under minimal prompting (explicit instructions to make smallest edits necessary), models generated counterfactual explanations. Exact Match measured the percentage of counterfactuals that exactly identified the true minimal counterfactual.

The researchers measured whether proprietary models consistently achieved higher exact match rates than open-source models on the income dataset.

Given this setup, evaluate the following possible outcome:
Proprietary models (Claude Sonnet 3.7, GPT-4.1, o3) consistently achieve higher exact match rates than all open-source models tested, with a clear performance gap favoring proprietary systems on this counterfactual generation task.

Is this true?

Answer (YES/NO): NO